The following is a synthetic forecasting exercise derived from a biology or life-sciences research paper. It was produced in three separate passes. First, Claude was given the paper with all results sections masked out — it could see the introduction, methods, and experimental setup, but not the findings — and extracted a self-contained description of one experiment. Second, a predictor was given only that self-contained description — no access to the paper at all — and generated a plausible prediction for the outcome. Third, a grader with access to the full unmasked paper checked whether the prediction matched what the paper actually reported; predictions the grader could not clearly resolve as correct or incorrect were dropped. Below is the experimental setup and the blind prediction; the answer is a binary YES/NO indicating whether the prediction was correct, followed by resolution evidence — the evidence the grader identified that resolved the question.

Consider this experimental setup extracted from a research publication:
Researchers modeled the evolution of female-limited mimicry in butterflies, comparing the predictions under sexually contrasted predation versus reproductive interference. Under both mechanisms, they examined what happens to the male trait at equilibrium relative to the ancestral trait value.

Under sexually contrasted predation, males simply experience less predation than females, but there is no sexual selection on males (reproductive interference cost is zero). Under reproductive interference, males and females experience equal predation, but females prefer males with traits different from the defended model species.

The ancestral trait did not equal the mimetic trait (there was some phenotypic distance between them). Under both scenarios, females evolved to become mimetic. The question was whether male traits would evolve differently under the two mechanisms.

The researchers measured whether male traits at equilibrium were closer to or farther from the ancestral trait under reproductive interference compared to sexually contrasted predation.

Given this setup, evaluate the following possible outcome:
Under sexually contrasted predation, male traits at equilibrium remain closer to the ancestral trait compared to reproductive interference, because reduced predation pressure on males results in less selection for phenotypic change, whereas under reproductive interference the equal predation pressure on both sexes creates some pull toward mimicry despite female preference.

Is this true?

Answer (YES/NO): NO